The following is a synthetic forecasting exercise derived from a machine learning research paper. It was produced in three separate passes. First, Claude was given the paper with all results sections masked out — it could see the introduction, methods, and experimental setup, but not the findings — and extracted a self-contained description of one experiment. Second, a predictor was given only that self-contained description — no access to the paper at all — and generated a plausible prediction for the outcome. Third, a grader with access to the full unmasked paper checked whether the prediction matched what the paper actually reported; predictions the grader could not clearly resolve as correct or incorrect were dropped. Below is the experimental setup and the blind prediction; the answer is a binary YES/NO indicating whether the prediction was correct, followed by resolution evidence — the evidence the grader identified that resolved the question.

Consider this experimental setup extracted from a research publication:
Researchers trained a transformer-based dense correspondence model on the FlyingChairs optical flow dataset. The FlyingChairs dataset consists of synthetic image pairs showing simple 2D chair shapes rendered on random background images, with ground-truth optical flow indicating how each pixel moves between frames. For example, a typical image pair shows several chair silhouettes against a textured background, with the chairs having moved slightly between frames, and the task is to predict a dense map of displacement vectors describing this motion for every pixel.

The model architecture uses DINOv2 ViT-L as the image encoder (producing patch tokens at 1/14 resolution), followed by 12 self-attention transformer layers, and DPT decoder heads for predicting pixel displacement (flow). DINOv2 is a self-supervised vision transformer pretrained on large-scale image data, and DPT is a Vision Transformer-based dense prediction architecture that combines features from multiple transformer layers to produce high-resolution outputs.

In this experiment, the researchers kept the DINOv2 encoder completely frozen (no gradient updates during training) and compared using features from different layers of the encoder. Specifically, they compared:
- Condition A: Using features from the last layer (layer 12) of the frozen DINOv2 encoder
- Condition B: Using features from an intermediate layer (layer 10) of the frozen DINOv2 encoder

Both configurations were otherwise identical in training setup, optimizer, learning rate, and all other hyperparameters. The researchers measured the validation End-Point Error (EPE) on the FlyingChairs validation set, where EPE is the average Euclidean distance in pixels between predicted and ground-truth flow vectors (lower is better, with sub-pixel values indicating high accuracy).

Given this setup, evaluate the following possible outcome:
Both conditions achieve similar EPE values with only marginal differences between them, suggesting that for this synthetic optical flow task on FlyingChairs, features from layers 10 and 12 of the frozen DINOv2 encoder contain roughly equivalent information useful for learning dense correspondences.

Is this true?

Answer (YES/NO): NO